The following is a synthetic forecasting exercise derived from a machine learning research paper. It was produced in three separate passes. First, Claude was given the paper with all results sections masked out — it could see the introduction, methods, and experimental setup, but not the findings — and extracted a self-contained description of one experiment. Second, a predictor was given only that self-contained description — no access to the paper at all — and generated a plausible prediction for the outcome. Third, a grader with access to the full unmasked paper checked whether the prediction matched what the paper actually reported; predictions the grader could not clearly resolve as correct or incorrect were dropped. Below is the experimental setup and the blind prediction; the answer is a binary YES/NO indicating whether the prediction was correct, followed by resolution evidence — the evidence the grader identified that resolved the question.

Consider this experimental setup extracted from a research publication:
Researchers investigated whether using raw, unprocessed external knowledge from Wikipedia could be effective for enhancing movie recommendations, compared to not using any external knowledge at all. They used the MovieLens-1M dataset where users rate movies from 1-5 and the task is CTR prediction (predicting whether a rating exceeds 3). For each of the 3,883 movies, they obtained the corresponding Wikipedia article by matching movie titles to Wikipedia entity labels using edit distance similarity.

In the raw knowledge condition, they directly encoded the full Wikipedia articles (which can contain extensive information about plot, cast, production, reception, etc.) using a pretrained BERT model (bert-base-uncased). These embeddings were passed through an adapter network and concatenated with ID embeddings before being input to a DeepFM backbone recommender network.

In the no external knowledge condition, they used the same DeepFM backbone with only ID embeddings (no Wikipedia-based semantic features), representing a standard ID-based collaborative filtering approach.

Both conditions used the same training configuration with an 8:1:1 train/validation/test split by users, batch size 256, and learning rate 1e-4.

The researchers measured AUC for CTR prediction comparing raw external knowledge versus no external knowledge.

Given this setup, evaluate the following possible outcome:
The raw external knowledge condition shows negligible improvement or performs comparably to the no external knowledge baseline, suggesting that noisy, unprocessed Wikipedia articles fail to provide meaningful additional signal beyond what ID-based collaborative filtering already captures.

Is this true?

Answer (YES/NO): NO